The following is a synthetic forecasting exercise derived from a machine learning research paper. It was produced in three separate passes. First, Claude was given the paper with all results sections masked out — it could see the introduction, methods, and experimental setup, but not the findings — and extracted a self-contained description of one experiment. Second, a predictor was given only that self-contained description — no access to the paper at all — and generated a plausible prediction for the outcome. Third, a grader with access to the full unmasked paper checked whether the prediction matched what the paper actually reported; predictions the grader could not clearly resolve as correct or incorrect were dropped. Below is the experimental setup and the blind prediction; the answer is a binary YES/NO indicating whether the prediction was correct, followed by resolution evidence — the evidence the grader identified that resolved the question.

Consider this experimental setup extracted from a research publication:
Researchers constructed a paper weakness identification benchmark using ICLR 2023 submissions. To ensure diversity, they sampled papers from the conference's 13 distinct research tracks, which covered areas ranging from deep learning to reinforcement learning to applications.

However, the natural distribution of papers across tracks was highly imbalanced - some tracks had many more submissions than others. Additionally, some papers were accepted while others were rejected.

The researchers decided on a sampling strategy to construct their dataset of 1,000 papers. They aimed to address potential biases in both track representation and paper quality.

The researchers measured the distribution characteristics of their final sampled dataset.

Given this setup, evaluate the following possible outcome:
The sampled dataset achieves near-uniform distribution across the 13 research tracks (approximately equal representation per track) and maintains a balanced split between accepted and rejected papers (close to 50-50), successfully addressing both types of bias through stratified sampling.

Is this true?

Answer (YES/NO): YES